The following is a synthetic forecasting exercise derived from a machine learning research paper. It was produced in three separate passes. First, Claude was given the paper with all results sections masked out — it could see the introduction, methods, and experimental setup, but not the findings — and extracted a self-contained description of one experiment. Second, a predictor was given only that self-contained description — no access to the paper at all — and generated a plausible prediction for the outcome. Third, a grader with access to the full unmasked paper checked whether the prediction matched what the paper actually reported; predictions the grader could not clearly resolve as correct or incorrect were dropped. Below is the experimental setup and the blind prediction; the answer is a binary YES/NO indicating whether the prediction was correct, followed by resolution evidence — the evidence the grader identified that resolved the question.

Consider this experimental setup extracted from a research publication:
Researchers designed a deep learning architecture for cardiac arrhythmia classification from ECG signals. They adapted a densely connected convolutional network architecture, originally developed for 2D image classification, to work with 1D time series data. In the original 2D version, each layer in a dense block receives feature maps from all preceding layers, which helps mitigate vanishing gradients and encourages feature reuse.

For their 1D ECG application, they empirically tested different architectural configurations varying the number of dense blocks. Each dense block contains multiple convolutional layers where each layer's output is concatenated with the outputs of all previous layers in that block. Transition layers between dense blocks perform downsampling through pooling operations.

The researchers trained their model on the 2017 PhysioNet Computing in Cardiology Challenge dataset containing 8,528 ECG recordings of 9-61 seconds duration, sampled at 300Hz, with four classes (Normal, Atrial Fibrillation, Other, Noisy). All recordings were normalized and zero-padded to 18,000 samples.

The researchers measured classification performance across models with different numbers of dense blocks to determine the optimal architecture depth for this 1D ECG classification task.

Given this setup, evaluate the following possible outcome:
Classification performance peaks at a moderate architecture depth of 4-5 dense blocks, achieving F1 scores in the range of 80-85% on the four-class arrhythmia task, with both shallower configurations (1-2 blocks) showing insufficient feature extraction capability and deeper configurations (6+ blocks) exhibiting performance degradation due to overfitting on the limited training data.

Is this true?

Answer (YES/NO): NO